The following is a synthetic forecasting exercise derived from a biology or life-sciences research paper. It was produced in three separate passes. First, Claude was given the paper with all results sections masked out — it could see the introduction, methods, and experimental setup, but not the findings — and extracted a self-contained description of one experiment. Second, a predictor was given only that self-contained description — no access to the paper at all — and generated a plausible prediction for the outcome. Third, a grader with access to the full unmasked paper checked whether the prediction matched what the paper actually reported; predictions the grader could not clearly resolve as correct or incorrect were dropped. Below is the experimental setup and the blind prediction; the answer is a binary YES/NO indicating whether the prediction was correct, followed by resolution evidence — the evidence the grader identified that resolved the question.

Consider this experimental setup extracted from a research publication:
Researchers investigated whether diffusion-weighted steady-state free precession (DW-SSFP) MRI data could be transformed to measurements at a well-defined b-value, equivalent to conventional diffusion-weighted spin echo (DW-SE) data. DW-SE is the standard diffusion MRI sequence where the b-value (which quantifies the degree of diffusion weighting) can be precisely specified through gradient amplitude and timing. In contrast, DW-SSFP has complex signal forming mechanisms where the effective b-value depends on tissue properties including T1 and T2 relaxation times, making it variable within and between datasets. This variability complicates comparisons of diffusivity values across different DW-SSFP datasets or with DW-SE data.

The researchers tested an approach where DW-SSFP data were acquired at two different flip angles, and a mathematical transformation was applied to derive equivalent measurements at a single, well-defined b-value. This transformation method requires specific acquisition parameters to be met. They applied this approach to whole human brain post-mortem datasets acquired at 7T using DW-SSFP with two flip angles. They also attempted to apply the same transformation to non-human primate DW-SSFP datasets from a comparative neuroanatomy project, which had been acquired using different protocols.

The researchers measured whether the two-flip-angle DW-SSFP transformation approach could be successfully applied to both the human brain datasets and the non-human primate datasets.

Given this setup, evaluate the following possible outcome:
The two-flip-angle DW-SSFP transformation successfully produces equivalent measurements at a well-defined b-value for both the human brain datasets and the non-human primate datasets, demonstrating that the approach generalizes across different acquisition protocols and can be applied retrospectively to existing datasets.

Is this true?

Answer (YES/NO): NO